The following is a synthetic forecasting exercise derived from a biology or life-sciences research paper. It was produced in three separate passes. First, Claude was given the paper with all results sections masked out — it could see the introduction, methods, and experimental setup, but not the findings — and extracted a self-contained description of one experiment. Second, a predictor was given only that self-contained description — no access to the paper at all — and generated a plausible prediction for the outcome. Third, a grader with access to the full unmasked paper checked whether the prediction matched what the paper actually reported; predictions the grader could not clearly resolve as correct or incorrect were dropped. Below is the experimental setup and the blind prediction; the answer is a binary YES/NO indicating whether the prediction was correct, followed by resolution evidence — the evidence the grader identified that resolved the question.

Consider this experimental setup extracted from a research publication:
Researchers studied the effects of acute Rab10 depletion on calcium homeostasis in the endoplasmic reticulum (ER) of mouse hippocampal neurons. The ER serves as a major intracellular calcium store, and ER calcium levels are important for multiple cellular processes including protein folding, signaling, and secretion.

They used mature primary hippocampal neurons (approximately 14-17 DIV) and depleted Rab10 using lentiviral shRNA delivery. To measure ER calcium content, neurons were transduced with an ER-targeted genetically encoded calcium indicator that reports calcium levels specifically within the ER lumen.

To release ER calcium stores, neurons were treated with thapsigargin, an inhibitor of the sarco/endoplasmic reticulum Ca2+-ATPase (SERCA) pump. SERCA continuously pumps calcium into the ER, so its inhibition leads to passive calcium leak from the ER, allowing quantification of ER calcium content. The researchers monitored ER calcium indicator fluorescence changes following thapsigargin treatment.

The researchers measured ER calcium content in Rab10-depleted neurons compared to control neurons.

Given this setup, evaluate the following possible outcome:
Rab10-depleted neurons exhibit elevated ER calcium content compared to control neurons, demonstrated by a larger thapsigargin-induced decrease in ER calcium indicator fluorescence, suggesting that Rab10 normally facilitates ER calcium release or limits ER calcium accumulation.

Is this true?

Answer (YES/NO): NO